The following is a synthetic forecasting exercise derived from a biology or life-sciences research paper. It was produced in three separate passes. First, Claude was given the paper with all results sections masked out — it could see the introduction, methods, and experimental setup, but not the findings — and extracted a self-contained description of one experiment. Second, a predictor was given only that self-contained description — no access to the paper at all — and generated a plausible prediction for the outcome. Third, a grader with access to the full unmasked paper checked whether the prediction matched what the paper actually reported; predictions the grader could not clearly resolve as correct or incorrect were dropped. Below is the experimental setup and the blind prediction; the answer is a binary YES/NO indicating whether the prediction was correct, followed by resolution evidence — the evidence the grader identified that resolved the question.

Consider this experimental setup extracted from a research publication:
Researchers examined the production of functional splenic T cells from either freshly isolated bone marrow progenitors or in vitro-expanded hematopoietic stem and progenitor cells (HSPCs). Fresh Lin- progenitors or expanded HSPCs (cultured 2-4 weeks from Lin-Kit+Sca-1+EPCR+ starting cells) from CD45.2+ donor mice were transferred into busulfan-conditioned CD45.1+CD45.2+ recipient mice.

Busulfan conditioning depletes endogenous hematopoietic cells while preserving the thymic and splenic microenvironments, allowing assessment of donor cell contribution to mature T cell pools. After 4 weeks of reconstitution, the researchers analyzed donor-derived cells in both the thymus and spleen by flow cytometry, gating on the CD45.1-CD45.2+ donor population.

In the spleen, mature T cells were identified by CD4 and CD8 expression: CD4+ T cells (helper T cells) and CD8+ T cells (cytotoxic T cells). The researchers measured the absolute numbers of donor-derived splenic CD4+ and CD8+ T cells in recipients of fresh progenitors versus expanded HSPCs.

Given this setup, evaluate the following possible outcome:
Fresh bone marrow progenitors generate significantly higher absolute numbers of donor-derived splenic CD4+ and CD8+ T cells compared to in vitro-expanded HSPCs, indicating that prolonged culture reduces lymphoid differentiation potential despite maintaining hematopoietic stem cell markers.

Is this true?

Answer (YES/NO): NO